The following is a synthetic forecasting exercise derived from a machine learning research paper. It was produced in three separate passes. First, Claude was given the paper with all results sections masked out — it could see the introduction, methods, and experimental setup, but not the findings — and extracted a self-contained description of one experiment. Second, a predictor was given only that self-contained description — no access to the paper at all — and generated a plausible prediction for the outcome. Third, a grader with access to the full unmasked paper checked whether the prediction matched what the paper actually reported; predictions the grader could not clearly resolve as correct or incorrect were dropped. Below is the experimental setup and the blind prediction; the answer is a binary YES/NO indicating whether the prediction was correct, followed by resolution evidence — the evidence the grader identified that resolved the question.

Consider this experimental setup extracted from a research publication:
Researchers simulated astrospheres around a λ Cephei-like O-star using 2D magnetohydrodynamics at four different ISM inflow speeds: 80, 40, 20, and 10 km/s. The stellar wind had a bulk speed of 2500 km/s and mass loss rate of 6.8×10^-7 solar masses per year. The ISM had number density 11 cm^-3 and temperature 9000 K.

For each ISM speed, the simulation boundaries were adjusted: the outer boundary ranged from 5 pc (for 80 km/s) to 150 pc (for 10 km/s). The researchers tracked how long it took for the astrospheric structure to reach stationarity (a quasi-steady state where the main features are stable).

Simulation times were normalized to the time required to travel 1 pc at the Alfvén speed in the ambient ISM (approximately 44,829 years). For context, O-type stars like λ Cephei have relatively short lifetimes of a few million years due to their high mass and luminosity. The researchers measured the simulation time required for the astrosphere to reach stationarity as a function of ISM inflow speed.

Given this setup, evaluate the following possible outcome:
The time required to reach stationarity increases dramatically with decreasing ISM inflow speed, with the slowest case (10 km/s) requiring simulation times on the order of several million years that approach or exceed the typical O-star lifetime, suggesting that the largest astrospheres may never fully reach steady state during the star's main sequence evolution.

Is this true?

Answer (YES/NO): YES